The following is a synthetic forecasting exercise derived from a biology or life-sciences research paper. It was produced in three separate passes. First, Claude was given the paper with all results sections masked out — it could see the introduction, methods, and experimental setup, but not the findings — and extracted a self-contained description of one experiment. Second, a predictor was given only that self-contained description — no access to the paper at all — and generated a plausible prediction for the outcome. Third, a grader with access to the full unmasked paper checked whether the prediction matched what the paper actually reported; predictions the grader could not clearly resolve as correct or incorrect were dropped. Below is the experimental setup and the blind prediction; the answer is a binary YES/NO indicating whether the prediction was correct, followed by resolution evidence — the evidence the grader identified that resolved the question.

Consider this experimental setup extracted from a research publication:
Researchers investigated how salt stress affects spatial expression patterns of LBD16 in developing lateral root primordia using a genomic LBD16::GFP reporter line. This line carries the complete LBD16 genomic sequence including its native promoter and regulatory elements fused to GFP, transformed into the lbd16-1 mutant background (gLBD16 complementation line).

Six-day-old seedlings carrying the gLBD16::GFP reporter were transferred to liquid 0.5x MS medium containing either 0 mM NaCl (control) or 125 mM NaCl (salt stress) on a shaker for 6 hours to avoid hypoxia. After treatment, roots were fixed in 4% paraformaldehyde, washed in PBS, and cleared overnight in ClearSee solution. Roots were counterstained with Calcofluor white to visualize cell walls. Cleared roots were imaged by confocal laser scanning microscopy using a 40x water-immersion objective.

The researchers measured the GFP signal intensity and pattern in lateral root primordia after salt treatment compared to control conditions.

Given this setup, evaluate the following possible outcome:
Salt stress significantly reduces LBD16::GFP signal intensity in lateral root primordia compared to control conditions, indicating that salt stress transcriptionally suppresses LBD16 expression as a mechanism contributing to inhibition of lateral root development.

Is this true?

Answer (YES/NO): NO